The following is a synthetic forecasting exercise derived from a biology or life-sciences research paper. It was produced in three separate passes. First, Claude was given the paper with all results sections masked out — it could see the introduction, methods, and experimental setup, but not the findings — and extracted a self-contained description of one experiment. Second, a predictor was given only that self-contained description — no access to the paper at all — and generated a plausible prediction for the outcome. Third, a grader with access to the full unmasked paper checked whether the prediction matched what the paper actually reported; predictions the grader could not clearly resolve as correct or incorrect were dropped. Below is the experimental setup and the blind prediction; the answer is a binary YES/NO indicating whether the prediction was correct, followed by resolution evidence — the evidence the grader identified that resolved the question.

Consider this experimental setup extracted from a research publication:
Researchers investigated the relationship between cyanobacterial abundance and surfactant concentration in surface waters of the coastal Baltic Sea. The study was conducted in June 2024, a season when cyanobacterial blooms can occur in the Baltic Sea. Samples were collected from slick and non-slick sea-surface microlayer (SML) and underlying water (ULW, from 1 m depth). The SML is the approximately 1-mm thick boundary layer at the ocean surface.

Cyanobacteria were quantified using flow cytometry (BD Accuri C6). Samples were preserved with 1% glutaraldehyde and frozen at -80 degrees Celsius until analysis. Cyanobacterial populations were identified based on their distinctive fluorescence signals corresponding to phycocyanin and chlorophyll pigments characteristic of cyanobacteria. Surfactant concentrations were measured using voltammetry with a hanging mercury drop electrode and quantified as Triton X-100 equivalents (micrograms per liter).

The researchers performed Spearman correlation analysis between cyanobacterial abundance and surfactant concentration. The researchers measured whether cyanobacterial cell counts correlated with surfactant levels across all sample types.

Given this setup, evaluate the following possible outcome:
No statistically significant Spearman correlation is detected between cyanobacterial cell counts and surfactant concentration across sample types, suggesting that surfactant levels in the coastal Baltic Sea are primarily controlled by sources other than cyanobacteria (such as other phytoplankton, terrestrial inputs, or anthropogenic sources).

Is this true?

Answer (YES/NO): YES